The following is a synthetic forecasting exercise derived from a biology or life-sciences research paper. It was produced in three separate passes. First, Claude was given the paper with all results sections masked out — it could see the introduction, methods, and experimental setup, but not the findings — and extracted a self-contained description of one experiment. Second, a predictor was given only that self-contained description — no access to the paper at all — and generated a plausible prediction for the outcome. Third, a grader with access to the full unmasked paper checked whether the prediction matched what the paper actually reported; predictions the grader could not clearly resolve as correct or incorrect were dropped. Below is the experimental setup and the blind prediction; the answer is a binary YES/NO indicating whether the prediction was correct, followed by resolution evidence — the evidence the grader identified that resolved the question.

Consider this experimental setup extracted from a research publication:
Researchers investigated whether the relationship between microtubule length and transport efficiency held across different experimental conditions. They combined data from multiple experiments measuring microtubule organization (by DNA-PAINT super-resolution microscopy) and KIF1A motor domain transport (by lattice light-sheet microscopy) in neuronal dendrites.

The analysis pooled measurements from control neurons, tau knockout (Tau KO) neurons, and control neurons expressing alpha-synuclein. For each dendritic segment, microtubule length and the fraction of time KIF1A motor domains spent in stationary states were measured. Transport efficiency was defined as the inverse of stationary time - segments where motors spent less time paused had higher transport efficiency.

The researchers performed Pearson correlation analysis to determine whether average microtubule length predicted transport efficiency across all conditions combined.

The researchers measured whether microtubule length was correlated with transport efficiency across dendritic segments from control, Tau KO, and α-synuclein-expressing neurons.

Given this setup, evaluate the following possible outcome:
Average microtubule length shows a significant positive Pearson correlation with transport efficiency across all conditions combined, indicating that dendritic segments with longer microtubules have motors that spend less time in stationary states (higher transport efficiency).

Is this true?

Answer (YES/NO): NO